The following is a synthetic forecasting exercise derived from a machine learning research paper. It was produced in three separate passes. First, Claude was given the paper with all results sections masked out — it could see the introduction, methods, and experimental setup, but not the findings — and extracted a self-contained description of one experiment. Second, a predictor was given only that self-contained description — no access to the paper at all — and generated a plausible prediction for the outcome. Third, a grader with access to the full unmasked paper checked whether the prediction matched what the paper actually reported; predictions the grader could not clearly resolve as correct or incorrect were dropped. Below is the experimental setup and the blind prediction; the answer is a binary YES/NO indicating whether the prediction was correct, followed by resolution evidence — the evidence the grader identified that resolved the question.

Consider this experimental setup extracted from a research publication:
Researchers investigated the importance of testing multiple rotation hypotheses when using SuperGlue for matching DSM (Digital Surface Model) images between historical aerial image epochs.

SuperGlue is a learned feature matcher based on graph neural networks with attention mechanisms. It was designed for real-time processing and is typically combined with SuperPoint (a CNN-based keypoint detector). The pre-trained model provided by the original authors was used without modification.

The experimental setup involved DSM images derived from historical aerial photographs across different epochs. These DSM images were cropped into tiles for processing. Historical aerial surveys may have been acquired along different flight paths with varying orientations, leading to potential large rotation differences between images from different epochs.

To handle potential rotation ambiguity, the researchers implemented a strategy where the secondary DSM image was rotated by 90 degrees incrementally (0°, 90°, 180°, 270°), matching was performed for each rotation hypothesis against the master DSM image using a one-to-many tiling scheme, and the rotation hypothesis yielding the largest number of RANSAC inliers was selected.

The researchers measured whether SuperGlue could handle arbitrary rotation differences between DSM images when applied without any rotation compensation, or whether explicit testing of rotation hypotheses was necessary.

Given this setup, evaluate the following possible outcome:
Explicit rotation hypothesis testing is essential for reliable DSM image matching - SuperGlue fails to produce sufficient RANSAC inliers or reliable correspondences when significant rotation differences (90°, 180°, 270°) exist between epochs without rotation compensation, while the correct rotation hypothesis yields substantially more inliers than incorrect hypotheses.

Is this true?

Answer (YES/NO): YES